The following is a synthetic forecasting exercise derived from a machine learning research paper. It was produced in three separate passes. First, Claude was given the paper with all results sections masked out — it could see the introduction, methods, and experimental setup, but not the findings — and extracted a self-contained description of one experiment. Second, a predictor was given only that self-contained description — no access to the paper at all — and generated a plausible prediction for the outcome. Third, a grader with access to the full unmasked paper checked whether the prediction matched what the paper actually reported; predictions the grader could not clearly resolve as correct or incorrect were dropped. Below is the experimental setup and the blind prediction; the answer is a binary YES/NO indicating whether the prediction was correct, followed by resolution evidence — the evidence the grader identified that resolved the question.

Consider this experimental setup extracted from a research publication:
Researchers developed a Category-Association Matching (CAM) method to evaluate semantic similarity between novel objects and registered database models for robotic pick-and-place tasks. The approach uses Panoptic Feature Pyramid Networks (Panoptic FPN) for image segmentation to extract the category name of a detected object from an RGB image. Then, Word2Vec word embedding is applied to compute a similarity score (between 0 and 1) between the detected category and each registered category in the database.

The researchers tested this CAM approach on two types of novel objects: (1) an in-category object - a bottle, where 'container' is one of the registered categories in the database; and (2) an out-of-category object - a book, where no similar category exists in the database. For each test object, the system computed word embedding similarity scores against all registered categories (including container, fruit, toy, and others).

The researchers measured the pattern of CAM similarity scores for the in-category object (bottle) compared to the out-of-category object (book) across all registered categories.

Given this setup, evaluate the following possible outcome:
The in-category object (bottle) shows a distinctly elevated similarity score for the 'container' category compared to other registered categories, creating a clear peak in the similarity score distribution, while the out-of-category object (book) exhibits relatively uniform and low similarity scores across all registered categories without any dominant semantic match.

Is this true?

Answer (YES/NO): YES